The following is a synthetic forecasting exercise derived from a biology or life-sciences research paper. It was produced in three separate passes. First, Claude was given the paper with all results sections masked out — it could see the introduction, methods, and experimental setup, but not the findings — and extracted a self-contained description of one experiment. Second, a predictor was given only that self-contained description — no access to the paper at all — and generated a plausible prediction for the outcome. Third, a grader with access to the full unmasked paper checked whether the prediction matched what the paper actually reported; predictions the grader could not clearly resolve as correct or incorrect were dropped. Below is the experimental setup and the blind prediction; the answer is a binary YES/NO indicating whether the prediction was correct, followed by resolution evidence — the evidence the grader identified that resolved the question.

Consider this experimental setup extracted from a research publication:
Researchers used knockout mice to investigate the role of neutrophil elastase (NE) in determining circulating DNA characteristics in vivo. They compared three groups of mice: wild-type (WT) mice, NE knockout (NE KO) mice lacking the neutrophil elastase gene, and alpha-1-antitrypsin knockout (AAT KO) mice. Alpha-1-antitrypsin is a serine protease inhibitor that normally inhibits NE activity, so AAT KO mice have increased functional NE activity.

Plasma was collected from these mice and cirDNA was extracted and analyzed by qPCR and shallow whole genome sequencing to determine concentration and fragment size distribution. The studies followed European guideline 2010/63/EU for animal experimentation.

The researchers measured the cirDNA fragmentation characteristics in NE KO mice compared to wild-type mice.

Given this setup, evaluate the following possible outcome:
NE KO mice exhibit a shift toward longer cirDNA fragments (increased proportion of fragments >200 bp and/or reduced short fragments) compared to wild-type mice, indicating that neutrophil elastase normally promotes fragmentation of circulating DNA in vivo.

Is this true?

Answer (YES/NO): YES